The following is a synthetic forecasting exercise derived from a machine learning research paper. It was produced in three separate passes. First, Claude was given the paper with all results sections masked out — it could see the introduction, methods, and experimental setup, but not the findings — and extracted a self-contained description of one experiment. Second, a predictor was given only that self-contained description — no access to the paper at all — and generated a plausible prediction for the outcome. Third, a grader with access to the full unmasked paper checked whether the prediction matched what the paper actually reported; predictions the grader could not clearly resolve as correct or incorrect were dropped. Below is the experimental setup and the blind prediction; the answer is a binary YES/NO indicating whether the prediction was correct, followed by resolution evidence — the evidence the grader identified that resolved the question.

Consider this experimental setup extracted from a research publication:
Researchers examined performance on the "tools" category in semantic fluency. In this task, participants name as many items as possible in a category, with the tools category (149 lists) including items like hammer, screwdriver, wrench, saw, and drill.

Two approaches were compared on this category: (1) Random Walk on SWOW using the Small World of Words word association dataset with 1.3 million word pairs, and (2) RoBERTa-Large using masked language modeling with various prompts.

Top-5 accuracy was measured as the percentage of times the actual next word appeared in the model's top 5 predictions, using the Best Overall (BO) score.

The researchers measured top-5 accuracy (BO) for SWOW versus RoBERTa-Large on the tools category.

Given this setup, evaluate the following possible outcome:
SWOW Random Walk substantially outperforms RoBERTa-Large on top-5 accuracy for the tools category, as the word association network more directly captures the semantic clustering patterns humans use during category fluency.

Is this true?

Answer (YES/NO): YES